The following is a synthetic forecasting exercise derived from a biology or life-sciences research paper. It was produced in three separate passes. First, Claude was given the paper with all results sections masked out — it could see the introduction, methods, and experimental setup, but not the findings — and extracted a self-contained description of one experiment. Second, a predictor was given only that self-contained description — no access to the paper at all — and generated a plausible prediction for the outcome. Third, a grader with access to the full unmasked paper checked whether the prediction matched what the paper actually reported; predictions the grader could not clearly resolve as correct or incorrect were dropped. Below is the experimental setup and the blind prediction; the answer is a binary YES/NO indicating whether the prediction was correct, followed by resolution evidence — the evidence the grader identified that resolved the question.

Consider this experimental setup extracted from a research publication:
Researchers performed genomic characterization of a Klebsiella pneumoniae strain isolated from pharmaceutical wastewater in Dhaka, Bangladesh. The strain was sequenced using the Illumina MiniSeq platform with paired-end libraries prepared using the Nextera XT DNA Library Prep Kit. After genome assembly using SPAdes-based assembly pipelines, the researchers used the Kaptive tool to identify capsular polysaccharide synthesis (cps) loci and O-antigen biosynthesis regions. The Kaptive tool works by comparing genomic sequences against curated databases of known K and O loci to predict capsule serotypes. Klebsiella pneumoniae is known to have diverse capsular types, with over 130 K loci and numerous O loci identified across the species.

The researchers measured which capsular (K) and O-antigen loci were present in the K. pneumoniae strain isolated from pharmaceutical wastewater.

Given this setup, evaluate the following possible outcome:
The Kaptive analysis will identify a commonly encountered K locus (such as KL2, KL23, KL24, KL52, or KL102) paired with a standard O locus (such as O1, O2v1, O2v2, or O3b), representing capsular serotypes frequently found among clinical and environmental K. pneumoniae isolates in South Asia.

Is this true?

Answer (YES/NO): NO